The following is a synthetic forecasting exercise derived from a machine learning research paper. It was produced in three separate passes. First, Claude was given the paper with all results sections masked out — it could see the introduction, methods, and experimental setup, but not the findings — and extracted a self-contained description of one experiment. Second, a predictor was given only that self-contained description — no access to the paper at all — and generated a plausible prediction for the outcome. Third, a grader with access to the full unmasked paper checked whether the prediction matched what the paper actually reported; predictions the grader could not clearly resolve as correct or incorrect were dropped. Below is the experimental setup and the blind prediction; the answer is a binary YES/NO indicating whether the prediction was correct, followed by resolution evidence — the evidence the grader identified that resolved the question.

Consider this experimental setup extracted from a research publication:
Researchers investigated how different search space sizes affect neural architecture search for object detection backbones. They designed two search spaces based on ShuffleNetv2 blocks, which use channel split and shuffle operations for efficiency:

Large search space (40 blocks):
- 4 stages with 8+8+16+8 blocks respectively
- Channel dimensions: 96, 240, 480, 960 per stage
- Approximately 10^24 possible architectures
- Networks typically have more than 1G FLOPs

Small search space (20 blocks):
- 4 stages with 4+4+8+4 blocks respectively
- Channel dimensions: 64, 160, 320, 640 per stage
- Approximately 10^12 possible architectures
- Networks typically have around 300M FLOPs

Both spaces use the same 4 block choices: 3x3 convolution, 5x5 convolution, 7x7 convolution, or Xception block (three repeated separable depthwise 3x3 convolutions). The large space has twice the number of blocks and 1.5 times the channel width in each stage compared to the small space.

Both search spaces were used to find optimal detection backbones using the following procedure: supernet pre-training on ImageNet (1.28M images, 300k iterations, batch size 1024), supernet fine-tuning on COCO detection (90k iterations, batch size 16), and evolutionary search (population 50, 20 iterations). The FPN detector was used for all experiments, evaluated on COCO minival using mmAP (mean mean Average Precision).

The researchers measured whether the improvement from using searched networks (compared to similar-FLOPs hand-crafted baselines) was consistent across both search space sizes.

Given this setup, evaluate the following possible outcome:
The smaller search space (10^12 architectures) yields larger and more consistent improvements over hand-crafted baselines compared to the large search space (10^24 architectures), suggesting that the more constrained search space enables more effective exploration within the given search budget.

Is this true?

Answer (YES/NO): YES